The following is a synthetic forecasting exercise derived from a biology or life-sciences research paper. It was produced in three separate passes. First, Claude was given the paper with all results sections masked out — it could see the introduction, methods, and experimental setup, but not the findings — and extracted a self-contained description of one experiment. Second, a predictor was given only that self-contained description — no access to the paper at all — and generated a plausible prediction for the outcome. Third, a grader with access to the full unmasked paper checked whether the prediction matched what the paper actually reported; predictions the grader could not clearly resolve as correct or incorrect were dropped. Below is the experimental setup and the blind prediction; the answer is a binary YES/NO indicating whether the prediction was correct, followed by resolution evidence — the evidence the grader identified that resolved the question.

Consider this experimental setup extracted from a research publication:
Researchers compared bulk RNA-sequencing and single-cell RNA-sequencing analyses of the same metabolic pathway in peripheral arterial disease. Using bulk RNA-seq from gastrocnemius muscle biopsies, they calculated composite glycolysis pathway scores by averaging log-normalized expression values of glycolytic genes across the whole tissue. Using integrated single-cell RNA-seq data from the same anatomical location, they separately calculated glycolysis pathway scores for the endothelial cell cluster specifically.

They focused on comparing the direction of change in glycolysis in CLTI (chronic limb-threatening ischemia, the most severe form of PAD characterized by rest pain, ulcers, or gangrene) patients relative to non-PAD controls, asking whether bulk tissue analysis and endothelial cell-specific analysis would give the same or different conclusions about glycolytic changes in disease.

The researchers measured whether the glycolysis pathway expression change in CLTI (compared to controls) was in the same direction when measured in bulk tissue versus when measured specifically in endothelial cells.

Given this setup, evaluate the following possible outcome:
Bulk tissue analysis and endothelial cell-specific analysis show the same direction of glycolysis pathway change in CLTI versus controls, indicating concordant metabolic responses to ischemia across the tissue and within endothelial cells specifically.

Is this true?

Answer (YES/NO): NO